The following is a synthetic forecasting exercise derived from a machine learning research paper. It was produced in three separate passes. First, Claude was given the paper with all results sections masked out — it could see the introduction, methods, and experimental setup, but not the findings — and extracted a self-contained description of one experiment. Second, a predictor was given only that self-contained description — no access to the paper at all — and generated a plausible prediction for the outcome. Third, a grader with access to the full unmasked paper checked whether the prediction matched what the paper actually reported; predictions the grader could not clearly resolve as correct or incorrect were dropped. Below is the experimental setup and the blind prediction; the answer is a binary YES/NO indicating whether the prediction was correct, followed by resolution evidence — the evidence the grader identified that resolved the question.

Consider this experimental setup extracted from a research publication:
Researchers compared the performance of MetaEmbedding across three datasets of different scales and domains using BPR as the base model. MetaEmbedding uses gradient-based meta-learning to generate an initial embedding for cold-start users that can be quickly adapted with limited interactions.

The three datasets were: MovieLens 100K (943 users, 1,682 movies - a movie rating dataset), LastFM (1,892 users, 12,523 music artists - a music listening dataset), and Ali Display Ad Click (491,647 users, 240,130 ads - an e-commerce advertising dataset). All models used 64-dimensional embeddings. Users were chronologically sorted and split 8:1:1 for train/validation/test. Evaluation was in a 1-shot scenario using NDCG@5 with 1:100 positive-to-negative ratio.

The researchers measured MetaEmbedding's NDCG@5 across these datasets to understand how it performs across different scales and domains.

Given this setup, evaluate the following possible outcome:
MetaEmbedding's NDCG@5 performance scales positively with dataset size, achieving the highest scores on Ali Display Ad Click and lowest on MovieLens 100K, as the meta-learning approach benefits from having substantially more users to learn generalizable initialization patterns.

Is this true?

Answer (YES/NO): YES